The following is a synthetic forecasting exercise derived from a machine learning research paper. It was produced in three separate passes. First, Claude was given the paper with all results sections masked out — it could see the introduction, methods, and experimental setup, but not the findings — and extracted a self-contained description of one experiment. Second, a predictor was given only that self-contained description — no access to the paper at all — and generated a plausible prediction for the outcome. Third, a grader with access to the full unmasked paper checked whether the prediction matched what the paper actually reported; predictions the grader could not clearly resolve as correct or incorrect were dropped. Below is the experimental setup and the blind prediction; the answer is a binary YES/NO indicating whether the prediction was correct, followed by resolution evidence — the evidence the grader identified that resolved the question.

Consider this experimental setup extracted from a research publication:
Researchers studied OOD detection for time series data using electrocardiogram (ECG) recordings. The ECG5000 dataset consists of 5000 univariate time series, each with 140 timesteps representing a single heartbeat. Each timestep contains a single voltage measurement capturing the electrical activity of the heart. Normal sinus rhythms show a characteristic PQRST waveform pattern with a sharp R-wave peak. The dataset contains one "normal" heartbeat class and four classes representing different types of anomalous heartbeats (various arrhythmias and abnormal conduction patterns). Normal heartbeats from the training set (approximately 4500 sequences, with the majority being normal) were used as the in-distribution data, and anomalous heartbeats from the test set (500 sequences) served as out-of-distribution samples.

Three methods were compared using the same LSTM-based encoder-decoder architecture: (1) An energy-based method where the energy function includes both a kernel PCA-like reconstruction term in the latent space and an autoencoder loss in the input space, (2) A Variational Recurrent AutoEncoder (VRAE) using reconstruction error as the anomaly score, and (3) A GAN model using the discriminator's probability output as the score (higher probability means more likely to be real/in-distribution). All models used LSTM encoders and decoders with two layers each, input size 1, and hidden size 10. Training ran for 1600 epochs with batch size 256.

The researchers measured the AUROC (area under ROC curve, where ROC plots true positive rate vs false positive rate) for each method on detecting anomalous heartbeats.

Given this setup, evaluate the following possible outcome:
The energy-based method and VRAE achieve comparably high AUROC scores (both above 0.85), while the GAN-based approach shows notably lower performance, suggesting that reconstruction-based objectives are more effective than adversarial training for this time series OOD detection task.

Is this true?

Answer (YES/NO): YES